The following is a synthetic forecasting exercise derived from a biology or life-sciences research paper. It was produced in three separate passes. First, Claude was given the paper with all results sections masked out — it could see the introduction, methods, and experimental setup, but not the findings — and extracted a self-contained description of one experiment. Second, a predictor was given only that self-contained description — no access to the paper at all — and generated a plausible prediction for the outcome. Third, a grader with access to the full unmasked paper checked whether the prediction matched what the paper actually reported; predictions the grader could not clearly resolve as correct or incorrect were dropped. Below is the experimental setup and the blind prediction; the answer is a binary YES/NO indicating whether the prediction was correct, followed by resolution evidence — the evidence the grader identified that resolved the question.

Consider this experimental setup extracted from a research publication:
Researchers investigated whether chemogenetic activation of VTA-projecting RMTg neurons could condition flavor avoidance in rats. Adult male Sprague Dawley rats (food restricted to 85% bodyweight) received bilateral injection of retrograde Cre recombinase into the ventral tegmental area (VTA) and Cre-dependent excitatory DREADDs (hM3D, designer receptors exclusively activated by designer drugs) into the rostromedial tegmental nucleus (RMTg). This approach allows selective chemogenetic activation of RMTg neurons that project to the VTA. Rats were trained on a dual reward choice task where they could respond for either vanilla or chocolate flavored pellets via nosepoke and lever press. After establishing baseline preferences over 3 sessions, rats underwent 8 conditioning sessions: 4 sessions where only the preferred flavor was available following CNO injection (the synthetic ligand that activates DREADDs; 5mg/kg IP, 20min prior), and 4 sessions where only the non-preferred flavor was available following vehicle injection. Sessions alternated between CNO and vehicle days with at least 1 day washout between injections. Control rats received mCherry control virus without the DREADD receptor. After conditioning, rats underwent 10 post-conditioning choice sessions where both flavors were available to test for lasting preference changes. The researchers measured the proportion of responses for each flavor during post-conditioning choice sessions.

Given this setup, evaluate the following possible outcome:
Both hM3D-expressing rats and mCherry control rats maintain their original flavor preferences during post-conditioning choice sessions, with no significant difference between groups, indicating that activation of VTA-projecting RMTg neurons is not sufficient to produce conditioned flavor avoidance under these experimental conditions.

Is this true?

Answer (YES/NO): NO